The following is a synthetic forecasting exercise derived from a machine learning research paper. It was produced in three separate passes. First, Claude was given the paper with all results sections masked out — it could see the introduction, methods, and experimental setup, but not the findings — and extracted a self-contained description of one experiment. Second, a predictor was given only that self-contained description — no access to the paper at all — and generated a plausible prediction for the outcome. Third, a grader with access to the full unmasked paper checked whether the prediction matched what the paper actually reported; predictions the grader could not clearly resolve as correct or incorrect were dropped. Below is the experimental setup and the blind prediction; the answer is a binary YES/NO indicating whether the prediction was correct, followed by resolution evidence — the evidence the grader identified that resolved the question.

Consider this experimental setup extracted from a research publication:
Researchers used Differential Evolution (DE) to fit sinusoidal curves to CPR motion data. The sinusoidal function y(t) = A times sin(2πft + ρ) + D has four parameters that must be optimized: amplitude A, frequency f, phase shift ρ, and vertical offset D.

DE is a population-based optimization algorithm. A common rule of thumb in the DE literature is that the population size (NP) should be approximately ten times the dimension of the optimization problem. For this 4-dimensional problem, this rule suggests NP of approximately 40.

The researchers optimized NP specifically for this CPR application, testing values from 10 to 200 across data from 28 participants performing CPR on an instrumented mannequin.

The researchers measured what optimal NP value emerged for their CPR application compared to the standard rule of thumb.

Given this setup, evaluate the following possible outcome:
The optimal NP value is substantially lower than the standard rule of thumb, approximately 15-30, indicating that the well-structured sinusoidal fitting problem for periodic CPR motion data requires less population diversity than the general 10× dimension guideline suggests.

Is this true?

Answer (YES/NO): NO